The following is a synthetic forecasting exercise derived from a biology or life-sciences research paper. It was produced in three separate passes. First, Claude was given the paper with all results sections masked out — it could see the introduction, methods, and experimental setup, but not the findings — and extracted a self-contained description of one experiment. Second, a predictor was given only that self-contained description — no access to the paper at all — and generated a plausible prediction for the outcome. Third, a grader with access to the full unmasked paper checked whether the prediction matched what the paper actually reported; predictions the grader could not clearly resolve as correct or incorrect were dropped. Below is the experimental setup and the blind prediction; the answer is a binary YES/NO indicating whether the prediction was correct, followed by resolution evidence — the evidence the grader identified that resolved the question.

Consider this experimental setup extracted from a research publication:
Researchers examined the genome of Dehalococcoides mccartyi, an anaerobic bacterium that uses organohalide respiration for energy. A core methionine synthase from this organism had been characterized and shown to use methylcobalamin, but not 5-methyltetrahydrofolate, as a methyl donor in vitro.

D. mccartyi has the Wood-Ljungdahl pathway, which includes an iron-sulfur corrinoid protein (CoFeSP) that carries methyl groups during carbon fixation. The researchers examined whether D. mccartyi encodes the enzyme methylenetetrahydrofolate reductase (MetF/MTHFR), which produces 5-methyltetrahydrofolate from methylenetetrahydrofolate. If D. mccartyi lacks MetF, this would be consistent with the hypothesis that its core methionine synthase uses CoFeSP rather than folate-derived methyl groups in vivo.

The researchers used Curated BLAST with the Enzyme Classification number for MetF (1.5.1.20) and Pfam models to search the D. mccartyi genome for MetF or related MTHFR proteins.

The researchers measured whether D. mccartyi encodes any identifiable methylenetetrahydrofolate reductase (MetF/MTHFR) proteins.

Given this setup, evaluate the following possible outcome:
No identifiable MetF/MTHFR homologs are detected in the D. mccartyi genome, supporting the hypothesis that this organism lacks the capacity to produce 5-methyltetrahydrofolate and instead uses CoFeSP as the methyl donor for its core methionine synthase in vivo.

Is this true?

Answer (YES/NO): YES